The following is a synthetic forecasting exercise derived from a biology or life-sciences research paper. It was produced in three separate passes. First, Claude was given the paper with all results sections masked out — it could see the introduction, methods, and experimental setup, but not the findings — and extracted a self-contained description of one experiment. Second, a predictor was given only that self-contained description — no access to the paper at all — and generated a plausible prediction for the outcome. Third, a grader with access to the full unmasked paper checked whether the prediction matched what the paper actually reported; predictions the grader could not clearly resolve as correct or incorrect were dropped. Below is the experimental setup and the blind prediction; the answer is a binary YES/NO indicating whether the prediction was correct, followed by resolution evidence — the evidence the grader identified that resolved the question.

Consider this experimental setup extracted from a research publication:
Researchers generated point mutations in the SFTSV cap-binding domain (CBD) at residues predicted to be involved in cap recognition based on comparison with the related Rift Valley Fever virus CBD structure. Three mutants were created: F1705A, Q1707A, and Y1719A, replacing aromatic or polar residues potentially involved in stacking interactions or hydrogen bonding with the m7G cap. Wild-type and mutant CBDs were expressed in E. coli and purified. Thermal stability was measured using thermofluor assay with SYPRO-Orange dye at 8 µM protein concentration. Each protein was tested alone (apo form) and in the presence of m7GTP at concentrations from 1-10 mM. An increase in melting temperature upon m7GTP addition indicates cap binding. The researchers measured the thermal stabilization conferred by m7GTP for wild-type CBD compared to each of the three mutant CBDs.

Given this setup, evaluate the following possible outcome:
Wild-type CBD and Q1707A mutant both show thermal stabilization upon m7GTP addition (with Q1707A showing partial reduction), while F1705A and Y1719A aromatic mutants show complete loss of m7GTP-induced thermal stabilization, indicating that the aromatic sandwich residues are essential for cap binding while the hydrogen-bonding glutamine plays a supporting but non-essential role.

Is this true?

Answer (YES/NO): NO